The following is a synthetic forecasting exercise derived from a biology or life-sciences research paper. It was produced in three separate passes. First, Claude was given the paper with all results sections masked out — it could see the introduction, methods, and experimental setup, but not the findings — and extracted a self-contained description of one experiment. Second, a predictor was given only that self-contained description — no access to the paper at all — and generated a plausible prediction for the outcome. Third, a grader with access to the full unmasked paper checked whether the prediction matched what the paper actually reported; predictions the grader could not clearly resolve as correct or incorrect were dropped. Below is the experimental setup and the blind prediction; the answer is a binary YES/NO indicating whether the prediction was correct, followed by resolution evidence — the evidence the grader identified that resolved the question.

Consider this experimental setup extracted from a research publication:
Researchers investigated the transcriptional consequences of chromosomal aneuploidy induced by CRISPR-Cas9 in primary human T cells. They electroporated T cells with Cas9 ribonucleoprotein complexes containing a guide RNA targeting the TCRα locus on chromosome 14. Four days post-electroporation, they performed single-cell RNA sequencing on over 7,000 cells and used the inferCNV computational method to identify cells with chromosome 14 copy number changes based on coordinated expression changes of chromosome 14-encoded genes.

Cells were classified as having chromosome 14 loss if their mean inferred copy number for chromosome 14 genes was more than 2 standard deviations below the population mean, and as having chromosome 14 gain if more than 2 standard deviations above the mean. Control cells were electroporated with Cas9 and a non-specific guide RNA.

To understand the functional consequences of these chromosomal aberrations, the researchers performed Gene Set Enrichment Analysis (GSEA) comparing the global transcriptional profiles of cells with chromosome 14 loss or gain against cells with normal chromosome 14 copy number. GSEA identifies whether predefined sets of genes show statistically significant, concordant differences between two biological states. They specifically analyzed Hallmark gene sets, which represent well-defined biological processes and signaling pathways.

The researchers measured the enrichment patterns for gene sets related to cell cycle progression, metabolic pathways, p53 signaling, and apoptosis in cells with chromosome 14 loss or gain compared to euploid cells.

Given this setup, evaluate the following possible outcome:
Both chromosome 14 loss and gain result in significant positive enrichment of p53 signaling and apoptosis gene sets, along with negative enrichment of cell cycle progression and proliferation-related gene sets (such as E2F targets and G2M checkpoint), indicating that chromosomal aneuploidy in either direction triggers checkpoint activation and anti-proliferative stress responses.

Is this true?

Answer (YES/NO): YES